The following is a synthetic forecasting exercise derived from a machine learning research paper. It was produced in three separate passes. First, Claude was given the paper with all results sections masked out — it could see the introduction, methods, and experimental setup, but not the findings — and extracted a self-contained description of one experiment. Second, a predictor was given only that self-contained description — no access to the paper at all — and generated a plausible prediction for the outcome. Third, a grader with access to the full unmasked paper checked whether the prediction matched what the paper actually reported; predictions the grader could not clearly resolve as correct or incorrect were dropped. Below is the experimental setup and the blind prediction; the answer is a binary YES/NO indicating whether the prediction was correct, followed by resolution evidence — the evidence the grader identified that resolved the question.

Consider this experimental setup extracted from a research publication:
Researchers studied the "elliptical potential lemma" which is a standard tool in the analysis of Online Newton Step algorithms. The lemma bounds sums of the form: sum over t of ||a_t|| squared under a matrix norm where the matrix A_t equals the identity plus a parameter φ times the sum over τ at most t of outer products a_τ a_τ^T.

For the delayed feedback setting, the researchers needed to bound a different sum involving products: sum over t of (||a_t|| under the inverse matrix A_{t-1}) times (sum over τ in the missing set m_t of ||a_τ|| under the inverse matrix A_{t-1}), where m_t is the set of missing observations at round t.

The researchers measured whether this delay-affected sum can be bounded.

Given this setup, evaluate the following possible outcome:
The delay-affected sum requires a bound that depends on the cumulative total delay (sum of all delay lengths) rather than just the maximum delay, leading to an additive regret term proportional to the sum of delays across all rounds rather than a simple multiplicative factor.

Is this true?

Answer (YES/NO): NO